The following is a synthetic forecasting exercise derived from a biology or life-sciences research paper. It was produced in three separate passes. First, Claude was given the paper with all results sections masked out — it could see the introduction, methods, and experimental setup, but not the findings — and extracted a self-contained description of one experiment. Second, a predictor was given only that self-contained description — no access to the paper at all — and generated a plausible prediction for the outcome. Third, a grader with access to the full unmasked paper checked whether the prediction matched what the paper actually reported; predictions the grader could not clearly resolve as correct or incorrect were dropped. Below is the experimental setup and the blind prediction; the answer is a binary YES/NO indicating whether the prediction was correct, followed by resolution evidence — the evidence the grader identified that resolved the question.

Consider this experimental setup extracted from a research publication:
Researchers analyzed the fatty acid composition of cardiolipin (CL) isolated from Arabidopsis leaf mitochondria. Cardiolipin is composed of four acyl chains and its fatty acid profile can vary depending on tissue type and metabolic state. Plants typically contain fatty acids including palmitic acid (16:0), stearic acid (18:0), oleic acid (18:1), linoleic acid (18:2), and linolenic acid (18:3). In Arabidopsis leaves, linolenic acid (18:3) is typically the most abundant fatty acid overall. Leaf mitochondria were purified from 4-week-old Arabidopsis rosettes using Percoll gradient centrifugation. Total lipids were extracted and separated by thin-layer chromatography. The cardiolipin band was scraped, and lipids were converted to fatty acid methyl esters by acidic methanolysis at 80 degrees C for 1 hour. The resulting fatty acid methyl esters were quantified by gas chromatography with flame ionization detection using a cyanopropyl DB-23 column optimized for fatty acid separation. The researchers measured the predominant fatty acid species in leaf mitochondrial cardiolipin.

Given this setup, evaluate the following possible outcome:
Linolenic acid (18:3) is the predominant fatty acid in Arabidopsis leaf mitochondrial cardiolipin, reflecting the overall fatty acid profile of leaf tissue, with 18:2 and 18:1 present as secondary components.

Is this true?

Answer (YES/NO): NO